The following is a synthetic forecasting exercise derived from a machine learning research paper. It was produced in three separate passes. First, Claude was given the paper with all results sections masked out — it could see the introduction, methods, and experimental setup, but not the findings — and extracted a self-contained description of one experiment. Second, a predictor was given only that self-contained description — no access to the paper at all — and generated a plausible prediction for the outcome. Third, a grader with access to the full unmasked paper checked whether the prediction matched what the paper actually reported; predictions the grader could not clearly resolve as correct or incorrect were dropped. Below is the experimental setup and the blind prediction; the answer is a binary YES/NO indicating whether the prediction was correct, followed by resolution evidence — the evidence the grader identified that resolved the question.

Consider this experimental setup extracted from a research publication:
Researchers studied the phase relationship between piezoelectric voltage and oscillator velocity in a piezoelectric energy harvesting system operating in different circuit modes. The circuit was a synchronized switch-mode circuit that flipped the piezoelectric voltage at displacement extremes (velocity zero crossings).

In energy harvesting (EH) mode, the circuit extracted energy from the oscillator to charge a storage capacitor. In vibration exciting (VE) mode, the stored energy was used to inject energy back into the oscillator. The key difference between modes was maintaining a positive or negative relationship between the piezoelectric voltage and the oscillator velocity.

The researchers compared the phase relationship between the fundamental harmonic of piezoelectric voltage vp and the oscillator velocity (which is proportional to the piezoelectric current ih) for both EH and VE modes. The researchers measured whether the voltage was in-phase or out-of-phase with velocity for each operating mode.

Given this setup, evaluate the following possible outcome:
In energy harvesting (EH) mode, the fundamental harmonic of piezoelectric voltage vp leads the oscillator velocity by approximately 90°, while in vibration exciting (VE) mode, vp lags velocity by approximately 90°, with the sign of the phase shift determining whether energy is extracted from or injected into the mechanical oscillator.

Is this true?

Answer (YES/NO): NO